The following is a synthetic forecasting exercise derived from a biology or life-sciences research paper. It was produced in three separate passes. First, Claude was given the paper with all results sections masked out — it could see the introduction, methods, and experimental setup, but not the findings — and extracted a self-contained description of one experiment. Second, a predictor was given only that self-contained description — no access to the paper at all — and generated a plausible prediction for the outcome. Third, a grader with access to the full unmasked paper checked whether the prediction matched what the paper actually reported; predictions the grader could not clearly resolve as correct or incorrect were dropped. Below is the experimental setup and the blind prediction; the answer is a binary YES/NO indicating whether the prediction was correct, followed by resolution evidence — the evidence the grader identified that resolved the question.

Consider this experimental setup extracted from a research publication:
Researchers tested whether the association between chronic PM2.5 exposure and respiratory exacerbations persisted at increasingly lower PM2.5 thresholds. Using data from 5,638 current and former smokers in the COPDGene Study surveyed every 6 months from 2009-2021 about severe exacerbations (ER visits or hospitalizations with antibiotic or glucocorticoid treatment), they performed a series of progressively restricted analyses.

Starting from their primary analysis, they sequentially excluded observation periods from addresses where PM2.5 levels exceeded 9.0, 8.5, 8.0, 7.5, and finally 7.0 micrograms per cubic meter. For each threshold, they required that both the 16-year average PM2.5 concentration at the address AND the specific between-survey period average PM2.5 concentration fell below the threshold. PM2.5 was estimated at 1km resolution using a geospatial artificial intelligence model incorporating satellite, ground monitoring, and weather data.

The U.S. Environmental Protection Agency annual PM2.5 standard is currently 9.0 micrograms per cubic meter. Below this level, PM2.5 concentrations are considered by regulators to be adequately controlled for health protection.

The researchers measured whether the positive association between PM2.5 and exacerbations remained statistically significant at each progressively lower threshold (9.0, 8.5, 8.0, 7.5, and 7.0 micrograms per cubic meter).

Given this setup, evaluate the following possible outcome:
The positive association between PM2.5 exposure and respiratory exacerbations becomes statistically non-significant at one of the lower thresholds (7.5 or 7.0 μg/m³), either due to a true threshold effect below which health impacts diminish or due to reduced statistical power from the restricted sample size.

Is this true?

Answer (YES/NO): YES